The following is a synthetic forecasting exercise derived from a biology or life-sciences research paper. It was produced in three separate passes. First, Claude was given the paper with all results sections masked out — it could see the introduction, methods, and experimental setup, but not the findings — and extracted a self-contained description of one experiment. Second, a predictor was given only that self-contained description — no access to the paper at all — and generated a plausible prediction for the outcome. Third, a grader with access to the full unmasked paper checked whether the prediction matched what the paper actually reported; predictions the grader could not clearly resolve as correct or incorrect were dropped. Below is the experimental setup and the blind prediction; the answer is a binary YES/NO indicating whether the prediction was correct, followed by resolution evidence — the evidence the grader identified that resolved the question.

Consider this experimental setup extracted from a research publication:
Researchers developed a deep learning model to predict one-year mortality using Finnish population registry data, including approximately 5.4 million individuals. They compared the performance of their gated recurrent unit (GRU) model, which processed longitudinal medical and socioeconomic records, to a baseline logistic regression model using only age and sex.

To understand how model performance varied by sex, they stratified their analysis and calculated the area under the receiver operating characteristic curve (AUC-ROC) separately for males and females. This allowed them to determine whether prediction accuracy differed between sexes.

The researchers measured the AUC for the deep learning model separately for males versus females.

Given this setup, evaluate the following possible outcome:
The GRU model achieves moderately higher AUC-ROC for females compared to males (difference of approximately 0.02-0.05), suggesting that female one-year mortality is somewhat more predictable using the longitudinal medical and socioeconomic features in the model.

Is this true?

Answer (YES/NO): NO